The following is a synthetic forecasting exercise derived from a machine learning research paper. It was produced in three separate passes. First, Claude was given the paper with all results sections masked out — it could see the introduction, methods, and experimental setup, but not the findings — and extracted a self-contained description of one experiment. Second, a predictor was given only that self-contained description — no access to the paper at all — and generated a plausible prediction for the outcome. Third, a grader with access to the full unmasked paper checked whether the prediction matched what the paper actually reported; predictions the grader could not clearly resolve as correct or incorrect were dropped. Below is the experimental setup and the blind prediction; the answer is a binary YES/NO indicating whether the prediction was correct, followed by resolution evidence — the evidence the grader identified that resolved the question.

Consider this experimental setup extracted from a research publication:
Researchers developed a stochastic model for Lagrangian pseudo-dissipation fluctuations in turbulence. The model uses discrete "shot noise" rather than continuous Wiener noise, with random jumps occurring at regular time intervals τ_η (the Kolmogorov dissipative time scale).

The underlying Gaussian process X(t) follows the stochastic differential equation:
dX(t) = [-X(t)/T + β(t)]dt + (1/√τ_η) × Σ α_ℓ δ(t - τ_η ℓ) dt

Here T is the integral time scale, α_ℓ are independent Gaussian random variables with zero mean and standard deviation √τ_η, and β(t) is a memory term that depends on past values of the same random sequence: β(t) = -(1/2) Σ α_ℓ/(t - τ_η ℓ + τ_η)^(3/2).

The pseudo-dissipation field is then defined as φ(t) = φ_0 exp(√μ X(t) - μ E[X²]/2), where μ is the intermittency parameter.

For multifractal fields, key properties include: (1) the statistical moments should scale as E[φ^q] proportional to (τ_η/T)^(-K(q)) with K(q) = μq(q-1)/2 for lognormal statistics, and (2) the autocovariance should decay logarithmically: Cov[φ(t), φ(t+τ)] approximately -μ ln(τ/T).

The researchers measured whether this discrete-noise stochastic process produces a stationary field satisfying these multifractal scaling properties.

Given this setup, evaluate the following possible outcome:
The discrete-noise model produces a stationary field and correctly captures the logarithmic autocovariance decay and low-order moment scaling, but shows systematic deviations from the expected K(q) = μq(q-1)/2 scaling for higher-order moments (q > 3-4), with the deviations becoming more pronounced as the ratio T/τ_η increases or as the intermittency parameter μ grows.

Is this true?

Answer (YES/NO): NO